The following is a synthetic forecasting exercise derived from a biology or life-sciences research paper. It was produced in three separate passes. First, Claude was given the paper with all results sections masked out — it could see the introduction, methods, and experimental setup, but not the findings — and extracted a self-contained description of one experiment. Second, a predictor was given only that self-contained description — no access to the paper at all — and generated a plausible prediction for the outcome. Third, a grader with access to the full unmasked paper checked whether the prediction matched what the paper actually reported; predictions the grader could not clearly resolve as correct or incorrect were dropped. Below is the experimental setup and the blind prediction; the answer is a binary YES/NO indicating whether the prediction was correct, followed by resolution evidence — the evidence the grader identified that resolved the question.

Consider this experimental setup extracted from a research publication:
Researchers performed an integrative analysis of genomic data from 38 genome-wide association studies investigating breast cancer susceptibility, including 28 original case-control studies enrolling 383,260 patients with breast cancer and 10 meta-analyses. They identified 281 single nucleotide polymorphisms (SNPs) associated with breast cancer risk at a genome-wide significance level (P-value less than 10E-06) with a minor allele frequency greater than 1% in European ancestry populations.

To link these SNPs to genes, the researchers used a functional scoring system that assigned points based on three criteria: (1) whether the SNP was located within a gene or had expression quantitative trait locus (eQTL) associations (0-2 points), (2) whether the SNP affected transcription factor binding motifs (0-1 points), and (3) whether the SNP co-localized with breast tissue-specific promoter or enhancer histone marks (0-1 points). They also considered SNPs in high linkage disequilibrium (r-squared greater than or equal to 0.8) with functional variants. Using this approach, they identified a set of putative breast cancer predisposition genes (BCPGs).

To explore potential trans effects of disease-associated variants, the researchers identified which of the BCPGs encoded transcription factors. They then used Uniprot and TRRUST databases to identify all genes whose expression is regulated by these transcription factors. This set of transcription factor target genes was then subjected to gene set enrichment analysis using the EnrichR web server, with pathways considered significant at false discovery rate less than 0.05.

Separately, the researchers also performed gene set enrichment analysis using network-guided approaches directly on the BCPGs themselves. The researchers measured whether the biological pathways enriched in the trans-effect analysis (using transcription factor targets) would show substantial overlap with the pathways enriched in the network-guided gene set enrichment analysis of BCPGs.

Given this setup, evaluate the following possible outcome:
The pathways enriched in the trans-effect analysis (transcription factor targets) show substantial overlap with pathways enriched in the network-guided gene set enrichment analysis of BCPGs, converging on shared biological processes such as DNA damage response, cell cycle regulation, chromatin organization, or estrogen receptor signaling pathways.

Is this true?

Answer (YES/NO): YES